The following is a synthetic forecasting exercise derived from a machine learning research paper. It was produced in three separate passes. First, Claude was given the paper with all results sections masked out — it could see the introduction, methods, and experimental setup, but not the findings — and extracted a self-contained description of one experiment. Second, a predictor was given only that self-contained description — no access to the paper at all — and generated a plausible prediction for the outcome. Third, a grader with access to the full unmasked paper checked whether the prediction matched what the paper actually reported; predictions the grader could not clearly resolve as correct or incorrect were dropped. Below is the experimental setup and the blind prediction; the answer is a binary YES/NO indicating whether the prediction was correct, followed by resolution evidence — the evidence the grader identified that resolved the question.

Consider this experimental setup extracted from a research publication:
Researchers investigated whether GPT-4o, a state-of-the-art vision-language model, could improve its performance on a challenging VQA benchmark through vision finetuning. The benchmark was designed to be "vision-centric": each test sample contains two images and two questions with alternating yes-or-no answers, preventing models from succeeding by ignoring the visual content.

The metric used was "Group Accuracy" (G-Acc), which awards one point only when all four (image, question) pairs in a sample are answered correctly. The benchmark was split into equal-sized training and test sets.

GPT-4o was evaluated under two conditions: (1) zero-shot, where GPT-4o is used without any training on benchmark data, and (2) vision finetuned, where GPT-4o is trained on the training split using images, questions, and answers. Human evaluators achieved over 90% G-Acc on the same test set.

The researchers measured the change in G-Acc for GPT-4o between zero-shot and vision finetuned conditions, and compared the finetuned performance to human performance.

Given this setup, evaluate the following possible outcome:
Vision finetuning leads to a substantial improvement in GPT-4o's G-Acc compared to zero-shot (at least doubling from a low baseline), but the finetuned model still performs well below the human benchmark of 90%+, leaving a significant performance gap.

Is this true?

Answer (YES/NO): NO